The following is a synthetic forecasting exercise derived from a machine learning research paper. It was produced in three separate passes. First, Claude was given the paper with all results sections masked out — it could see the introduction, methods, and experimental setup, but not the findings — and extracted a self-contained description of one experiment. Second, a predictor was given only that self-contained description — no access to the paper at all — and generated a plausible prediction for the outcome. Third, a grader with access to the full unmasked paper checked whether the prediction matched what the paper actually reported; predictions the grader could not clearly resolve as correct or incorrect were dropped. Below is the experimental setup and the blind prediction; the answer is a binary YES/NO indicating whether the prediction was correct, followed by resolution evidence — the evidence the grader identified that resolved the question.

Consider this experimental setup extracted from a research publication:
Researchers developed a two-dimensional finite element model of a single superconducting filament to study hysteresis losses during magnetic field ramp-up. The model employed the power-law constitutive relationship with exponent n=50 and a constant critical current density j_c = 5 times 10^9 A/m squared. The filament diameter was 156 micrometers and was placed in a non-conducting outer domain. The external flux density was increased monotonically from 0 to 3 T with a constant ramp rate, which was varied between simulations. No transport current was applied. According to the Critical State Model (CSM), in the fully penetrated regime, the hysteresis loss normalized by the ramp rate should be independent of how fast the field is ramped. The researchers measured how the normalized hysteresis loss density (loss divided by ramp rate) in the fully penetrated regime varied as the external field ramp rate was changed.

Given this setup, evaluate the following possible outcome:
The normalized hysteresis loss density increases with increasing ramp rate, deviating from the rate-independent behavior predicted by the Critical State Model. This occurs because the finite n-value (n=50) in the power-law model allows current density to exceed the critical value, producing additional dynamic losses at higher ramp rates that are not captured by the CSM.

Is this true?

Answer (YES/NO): YES